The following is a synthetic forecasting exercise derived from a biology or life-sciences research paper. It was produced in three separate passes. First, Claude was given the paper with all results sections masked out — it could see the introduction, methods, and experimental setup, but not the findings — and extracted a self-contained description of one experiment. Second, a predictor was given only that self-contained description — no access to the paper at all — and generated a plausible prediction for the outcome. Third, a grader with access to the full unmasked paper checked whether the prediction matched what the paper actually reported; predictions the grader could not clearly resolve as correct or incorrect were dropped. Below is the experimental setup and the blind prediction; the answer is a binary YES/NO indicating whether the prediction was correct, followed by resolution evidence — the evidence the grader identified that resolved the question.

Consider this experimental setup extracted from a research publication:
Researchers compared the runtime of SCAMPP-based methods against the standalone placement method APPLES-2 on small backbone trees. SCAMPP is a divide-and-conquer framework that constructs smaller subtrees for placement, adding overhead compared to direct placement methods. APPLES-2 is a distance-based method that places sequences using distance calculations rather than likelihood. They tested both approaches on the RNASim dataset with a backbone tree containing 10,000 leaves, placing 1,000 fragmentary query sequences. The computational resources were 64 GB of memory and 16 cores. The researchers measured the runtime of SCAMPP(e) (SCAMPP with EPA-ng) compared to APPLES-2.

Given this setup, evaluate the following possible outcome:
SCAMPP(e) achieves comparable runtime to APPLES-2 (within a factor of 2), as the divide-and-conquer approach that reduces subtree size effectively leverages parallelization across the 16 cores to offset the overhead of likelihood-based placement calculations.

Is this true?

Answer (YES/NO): NO